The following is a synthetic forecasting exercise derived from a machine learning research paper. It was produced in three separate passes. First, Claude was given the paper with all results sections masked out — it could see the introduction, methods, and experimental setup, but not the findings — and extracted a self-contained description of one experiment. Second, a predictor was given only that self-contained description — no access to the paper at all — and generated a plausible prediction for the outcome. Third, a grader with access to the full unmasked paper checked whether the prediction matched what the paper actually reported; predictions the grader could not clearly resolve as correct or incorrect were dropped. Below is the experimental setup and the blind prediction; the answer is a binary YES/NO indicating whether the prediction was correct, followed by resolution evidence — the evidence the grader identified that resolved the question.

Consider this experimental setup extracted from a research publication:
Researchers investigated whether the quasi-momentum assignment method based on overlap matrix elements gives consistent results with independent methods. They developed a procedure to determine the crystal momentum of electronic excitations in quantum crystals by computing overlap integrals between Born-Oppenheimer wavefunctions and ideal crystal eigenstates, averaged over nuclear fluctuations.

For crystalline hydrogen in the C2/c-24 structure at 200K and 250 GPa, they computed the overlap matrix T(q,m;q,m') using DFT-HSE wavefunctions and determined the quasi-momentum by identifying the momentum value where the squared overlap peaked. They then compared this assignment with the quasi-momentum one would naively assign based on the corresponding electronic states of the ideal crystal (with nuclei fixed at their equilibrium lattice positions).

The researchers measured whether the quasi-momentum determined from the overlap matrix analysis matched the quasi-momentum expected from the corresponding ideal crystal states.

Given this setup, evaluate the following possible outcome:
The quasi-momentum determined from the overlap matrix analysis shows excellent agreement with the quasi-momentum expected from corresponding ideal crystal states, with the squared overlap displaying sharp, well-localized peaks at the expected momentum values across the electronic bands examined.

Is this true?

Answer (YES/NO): YES